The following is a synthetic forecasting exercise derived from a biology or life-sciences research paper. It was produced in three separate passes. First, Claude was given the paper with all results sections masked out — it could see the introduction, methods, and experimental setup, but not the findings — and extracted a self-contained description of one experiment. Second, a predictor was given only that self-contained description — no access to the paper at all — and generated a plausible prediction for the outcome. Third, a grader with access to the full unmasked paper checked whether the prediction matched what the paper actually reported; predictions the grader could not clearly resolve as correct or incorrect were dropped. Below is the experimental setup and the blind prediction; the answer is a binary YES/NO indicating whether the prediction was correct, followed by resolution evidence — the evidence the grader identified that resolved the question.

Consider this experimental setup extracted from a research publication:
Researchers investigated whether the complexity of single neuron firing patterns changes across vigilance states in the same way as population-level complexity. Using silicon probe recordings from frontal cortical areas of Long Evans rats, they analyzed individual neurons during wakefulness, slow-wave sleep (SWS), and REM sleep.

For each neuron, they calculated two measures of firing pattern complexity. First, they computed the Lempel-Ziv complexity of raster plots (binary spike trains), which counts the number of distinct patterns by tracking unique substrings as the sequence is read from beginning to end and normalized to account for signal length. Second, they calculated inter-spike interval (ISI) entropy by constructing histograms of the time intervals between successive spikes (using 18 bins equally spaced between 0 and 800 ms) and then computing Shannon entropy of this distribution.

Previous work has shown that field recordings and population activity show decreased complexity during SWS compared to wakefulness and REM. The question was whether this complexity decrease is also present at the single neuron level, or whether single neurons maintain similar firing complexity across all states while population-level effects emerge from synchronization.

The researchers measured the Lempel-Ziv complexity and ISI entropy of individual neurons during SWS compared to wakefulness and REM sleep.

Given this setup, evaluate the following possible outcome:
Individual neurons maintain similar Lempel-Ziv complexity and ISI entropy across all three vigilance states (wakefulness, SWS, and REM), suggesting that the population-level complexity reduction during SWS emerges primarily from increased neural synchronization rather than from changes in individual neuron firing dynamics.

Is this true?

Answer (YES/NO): NO